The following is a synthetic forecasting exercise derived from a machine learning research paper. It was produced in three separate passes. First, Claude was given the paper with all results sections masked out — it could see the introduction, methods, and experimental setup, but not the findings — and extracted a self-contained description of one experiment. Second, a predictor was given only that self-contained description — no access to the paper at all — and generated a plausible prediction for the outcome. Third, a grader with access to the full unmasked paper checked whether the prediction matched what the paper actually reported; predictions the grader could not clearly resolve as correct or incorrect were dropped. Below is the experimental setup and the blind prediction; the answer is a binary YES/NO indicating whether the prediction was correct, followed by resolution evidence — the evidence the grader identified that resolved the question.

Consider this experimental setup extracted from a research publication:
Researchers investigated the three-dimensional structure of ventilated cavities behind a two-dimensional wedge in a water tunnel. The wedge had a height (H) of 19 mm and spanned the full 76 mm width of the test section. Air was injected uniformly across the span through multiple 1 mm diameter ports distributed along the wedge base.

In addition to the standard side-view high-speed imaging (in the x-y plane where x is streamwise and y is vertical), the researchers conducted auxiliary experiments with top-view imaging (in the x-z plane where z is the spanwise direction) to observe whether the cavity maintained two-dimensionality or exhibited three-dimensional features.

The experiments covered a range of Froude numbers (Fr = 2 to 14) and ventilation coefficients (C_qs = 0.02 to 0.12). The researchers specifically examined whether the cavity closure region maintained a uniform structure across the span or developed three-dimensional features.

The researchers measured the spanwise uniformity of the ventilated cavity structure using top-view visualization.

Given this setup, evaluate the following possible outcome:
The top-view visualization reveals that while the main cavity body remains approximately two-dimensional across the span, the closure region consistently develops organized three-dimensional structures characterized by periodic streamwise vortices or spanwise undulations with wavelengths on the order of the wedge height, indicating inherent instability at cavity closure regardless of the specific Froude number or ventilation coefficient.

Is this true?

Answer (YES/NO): NO